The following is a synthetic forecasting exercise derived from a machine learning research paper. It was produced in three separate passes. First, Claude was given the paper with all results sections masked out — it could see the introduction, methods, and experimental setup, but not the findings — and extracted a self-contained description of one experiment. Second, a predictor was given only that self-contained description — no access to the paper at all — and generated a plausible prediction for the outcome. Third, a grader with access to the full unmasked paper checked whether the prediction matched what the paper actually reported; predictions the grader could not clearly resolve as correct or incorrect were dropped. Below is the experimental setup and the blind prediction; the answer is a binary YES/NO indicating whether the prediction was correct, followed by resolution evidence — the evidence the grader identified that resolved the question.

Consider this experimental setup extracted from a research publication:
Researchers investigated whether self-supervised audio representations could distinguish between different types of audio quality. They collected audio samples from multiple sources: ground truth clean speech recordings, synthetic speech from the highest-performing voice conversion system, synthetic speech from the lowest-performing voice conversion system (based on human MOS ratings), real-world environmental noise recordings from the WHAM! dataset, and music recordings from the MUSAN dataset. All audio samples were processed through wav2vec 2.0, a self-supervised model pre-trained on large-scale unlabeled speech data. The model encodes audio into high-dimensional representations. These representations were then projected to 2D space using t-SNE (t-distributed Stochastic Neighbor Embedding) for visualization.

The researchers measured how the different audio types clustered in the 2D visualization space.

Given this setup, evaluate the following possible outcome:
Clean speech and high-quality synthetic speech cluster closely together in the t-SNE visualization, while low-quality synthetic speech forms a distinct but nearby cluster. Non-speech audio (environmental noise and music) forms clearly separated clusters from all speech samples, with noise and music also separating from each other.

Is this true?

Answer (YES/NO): NO